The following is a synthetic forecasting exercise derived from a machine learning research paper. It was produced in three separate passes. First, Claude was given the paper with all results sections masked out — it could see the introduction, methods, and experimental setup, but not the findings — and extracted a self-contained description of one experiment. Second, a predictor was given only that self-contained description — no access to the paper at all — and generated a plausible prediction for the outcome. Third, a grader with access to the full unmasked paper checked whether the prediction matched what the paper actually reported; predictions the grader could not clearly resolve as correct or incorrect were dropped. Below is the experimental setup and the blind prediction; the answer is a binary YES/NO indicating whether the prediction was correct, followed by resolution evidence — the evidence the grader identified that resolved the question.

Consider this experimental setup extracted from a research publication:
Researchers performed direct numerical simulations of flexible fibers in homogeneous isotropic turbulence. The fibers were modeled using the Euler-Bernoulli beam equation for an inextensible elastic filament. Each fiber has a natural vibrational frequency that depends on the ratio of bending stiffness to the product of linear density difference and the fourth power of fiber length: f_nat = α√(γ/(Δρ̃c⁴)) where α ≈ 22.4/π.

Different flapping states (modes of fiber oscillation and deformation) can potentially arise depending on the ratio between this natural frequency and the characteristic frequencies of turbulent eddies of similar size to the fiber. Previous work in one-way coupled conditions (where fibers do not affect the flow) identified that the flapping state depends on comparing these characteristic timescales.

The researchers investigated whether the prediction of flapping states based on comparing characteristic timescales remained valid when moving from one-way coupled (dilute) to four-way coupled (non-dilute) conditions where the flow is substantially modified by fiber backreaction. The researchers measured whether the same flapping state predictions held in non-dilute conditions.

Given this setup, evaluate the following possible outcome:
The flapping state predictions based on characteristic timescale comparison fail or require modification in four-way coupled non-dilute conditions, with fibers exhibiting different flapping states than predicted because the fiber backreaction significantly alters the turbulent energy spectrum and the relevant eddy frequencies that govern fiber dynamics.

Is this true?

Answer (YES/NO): NO